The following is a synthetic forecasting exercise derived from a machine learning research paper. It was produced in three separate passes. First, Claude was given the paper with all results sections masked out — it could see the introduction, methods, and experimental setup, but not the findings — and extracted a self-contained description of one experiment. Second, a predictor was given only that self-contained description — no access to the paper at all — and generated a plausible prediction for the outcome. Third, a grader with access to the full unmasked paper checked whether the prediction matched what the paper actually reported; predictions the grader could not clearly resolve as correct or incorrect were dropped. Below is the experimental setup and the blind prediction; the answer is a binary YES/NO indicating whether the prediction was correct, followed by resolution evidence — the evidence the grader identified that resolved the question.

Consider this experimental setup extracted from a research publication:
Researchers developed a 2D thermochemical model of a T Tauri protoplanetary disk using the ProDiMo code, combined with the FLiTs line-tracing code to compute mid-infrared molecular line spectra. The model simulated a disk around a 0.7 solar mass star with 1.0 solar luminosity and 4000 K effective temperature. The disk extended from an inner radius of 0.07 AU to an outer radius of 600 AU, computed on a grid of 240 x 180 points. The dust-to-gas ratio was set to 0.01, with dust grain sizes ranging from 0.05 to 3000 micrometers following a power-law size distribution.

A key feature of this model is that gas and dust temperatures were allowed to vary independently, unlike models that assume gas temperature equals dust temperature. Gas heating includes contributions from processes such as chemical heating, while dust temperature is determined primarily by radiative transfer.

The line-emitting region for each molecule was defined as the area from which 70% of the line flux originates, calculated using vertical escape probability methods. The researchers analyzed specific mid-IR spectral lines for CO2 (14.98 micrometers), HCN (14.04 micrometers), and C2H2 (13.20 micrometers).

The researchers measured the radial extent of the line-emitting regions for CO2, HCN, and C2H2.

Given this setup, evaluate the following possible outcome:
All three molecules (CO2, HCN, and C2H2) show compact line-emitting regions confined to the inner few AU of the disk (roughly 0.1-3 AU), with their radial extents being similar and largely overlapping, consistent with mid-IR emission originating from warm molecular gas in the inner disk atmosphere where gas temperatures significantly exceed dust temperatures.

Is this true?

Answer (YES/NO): NO